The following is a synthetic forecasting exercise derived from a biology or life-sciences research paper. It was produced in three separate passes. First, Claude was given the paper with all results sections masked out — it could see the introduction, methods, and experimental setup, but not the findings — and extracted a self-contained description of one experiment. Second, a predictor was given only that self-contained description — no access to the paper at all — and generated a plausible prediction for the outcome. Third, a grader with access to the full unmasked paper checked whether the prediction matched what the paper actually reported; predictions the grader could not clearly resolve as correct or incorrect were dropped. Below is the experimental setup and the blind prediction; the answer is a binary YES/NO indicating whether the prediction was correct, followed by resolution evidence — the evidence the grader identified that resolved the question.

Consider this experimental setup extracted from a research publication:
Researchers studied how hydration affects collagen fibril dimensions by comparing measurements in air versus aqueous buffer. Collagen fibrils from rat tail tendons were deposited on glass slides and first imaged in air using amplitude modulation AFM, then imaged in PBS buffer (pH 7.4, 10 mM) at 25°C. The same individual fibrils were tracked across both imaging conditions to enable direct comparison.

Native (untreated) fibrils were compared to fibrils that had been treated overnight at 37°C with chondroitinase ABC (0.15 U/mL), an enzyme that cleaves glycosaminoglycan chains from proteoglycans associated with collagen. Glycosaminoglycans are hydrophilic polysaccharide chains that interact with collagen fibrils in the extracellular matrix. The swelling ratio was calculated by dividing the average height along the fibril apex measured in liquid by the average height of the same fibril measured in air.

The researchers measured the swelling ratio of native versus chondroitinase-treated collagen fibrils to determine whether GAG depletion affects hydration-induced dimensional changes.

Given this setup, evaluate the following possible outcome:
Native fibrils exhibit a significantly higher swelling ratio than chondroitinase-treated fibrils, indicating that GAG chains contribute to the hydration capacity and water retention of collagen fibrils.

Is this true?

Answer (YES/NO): NO